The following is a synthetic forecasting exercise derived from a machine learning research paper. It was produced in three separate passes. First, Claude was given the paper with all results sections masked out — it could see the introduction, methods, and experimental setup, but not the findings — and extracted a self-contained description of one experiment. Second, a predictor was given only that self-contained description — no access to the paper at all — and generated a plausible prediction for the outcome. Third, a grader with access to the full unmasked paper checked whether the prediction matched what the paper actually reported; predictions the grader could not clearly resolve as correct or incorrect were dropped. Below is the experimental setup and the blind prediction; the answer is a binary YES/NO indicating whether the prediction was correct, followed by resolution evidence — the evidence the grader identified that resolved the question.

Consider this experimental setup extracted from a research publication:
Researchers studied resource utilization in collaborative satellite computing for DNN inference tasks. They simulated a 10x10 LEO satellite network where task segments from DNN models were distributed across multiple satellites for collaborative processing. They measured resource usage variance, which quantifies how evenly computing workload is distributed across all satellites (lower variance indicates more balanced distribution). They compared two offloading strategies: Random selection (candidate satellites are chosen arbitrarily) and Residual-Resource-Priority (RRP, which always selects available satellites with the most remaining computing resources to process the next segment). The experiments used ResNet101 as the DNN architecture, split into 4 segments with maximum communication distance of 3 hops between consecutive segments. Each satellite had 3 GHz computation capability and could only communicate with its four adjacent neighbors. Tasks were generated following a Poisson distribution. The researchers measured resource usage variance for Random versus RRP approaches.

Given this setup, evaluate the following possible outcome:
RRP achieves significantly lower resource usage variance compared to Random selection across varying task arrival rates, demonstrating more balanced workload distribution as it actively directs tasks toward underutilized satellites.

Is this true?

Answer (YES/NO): NO